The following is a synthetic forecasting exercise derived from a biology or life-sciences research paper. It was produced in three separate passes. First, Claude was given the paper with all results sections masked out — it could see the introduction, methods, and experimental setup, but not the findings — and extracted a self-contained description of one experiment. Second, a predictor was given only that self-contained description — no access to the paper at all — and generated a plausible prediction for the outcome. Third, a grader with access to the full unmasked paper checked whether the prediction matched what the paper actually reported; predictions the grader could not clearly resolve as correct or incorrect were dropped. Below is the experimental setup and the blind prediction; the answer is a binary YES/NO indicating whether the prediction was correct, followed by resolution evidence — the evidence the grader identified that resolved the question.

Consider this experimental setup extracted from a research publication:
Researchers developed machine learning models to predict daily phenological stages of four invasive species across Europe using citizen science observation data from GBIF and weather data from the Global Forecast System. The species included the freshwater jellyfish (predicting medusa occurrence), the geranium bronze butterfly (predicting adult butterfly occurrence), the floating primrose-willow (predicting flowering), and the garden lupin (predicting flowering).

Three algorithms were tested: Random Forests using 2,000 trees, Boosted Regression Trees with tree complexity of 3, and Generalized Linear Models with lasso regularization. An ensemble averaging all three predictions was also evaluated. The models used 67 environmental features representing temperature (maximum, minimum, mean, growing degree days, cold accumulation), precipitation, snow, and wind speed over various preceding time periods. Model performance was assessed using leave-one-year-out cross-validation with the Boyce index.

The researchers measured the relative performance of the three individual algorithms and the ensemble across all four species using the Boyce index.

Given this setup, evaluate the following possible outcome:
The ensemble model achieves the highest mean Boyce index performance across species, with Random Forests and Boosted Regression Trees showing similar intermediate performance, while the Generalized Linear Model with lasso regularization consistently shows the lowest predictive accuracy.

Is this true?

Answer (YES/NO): NO